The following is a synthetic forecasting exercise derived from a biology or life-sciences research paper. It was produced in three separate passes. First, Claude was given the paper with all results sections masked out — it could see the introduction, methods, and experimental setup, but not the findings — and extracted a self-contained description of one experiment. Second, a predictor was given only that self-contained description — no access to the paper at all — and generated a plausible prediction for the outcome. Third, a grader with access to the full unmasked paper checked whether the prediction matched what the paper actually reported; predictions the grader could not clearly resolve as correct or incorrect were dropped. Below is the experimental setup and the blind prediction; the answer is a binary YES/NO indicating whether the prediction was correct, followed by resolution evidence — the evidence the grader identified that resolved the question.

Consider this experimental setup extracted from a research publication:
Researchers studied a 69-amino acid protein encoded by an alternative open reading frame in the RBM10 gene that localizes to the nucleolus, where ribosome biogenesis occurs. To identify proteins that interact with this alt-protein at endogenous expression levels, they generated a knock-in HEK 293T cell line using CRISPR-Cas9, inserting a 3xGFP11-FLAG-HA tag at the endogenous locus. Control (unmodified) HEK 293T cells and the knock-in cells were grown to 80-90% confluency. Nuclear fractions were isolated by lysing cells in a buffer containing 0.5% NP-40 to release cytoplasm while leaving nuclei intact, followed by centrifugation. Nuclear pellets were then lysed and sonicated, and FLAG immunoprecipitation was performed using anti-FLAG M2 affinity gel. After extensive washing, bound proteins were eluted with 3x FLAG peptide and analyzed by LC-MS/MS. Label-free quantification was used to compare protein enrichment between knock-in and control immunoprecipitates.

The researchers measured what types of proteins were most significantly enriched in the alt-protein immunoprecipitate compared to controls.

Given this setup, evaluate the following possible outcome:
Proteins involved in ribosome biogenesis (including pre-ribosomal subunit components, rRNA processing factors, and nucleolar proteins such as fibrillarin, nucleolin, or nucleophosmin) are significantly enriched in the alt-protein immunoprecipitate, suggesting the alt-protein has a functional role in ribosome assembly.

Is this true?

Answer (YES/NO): YES